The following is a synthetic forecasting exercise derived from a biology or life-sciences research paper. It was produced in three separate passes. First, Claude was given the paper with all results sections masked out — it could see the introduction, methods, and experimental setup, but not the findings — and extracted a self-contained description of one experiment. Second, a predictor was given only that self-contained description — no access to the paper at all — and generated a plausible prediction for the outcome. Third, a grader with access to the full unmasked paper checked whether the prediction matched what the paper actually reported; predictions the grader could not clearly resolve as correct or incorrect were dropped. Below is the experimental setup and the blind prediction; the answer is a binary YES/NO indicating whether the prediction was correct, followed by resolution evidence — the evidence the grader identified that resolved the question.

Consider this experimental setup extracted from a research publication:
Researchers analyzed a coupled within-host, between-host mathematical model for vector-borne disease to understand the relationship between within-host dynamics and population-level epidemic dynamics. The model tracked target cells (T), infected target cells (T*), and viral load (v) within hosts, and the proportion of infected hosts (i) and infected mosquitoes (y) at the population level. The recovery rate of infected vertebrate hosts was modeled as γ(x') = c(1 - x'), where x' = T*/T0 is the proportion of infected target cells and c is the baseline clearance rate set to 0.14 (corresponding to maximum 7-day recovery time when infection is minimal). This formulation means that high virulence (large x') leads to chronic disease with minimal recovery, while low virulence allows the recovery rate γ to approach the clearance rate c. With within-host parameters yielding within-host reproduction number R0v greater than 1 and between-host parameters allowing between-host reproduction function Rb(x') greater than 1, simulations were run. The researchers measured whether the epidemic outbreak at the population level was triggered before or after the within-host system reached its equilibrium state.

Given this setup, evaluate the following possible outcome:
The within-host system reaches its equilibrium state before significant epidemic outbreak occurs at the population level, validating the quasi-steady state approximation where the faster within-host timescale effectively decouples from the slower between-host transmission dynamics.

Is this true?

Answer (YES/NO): YES